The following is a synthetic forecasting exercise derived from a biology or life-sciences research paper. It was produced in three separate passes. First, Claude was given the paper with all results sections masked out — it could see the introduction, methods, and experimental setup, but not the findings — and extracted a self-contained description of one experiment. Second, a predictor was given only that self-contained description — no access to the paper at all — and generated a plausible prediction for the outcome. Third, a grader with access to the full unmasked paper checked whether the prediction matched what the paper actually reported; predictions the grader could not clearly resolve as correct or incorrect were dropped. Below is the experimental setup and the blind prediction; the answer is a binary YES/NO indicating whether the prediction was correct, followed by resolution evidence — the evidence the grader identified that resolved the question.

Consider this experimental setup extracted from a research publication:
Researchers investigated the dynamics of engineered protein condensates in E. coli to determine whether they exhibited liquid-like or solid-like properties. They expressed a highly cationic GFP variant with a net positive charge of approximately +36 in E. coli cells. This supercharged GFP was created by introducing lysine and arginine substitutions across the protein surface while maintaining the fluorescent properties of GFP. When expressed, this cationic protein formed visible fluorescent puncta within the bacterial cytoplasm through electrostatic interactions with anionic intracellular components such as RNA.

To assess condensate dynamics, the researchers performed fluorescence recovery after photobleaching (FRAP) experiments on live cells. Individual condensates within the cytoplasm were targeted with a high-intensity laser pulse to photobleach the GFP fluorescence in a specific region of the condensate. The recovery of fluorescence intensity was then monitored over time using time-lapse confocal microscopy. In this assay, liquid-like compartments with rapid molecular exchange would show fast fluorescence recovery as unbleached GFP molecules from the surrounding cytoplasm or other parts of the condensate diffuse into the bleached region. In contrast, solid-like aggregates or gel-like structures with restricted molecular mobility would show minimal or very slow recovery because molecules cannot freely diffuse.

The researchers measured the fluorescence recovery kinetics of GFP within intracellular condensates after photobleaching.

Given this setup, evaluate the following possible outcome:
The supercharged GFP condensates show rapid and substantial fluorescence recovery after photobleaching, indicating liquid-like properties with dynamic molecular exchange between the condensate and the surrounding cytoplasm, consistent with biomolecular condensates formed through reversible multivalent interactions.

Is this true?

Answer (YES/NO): NO